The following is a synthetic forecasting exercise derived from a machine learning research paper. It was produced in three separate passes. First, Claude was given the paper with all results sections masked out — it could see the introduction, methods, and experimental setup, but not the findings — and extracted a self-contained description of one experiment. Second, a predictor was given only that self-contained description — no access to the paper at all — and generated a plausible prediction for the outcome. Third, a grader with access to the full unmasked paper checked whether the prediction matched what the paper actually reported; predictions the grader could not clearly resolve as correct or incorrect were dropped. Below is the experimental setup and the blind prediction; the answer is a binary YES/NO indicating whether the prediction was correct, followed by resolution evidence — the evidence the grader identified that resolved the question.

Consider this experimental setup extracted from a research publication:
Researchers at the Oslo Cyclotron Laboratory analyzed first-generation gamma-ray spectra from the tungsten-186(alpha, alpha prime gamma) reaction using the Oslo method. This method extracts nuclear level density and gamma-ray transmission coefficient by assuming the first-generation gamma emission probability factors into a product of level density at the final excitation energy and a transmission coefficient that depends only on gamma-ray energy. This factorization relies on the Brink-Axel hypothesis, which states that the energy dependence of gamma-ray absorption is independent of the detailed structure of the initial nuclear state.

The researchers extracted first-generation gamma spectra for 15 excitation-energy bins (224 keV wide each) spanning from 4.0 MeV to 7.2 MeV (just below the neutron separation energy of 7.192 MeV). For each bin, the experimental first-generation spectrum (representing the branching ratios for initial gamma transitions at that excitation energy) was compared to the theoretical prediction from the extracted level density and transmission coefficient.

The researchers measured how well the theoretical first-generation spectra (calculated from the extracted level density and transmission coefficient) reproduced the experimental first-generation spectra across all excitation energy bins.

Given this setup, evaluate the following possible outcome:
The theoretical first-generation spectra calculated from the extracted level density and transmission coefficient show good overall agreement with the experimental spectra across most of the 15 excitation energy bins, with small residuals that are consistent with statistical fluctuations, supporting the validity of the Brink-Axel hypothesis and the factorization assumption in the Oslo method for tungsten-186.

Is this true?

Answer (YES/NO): YES